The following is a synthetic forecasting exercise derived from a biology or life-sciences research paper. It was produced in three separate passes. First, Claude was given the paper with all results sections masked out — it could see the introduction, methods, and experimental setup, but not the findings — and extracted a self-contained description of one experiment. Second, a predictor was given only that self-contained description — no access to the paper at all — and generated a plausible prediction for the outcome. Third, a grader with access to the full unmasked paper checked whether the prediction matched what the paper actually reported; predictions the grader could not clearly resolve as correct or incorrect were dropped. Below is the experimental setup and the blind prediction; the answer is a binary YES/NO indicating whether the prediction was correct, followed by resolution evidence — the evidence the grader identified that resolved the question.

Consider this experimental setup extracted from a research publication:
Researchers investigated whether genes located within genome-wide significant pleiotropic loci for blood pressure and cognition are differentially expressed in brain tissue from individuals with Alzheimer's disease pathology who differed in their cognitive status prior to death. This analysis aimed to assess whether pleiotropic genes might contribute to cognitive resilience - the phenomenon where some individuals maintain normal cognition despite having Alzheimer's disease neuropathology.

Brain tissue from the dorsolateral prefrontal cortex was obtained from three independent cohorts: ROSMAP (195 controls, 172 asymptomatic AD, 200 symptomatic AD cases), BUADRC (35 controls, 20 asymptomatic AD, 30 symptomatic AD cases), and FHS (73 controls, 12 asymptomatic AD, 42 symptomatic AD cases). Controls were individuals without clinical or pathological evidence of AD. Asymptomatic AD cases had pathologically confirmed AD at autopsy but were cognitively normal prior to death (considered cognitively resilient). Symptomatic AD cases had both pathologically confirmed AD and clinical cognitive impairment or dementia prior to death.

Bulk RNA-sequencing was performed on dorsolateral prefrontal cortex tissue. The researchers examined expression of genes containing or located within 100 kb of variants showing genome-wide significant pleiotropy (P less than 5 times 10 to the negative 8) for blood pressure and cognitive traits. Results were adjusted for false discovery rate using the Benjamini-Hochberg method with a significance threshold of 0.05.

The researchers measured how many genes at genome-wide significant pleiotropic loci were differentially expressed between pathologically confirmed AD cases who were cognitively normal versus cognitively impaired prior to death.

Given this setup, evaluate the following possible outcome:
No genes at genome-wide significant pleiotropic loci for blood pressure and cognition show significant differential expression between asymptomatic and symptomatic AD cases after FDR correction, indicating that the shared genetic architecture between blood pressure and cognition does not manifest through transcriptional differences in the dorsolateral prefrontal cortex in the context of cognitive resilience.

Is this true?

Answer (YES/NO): NO